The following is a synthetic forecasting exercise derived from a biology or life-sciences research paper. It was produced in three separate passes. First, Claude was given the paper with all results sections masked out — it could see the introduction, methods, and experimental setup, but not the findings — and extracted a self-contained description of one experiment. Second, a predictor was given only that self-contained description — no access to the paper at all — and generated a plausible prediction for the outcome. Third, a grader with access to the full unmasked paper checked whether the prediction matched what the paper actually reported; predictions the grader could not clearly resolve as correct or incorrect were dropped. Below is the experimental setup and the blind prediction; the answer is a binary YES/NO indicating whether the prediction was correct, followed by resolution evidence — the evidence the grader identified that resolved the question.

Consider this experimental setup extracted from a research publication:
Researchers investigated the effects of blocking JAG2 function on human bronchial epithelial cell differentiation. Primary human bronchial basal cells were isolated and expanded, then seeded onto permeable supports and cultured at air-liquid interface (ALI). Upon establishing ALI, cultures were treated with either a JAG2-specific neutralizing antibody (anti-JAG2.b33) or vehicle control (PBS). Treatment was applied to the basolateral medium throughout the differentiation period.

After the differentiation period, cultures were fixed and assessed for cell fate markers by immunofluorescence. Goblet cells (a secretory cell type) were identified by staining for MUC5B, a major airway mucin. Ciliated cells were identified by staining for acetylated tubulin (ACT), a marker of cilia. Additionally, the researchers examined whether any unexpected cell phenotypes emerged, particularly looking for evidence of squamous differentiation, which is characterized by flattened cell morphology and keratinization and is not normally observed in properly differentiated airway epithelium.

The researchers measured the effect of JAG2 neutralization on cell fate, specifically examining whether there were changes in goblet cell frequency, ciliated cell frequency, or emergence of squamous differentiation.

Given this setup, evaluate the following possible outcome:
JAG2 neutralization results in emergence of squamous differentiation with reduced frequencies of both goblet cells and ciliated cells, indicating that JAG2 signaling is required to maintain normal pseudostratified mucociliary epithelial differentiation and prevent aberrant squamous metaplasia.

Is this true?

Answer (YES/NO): NO